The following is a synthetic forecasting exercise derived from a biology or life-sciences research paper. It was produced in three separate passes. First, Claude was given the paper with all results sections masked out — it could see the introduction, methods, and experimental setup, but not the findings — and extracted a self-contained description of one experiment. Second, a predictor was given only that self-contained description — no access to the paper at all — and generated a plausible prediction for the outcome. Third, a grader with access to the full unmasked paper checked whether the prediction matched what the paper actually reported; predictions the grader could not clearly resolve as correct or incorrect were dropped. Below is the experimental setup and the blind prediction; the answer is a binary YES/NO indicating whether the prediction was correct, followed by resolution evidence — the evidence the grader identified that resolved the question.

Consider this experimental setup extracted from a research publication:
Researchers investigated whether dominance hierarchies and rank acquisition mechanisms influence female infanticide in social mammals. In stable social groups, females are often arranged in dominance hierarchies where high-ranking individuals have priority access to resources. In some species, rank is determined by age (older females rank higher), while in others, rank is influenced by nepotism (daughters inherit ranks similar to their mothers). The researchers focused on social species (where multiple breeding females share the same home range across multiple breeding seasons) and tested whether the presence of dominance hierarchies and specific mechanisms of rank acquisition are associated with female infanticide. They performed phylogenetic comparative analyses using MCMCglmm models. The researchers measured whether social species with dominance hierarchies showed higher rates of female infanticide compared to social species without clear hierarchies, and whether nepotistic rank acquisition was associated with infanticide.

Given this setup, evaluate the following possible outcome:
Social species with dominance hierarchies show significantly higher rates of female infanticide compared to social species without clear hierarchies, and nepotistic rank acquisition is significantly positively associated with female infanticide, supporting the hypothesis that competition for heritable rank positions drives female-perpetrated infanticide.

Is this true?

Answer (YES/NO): NO